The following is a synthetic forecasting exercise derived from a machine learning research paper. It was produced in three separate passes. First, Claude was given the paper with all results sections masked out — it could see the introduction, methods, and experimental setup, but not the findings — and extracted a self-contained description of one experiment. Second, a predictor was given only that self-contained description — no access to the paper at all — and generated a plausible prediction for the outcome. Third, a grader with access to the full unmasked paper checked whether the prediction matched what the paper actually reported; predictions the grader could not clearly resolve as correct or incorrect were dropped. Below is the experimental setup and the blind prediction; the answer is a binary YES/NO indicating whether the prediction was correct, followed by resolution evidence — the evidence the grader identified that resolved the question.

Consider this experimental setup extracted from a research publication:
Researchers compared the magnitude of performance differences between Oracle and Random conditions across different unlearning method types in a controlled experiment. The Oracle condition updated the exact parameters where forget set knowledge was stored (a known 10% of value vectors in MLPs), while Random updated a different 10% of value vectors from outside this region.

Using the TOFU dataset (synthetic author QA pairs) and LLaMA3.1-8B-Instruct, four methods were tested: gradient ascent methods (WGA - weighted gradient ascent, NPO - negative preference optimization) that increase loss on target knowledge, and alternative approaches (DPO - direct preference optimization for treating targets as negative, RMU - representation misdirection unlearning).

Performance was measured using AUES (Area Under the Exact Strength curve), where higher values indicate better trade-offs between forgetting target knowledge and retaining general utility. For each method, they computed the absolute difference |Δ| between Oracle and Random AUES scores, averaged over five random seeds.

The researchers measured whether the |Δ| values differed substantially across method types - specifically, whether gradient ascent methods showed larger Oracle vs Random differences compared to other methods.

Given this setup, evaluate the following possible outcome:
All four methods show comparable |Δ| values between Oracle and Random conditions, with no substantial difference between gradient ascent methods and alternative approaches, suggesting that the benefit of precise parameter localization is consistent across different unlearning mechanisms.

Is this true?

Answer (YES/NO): YES